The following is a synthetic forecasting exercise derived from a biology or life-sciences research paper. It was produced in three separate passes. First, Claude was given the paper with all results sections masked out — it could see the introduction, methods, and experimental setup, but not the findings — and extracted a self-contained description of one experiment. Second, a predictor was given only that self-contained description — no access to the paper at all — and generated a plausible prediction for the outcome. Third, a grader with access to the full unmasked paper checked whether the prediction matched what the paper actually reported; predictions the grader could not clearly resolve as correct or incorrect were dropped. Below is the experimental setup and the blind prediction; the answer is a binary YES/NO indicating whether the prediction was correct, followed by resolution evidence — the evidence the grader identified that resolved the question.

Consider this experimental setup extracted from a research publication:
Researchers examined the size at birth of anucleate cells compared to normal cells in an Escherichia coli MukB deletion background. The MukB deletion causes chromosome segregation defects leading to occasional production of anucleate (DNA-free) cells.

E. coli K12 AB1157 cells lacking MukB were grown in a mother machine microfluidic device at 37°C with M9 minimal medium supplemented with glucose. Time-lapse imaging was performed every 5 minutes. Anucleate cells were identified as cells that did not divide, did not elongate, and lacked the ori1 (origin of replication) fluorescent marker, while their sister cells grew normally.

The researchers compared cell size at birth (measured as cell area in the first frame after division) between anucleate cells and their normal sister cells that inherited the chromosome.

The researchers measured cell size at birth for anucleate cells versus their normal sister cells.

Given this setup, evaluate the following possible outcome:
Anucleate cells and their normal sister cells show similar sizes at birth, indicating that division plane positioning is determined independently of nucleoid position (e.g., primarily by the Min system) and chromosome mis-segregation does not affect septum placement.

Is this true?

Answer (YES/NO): NO